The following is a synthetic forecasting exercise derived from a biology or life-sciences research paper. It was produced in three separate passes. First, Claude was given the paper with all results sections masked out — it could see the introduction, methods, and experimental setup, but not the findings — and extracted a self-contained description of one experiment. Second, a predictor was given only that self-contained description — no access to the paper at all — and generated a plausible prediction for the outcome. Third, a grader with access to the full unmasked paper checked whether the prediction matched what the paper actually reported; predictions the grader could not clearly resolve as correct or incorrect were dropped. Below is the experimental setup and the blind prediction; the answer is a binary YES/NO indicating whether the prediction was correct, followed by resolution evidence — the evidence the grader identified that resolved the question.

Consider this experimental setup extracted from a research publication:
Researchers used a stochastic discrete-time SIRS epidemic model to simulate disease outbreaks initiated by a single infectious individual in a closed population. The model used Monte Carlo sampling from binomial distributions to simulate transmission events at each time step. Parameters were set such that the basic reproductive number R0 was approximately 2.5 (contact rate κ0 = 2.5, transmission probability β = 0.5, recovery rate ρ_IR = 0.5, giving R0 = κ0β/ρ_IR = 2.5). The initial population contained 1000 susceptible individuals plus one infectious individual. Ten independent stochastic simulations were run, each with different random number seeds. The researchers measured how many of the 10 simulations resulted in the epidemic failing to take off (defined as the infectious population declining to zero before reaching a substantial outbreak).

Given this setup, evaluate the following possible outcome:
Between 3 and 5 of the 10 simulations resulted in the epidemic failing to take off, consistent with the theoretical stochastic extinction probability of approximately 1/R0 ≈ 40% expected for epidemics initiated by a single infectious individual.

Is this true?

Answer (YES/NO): YES